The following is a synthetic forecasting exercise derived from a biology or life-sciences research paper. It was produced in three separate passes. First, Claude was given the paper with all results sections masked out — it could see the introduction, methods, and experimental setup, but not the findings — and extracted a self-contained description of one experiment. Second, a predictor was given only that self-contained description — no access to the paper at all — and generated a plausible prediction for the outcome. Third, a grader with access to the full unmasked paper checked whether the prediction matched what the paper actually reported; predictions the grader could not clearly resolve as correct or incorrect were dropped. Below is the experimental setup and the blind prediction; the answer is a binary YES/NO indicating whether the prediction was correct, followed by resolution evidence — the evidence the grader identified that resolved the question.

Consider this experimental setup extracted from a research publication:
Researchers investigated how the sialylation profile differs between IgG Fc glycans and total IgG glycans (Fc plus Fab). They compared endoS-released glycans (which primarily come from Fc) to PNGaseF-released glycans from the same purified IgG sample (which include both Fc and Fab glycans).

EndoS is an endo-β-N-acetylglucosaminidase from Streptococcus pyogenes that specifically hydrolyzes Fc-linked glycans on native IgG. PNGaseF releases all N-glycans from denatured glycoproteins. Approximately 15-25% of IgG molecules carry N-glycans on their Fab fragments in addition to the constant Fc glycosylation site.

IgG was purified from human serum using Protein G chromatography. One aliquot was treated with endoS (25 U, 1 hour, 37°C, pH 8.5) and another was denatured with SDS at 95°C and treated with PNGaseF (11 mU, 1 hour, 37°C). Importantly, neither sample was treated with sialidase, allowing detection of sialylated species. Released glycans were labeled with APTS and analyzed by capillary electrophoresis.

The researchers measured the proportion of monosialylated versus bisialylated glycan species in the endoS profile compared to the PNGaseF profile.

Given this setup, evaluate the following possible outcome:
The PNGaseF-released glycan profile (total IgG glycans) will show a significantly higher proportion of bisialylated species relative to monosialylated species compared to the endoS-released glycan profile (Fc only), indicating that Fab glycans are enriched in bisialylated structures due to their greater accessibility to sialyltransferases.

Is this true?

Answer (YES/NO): YES